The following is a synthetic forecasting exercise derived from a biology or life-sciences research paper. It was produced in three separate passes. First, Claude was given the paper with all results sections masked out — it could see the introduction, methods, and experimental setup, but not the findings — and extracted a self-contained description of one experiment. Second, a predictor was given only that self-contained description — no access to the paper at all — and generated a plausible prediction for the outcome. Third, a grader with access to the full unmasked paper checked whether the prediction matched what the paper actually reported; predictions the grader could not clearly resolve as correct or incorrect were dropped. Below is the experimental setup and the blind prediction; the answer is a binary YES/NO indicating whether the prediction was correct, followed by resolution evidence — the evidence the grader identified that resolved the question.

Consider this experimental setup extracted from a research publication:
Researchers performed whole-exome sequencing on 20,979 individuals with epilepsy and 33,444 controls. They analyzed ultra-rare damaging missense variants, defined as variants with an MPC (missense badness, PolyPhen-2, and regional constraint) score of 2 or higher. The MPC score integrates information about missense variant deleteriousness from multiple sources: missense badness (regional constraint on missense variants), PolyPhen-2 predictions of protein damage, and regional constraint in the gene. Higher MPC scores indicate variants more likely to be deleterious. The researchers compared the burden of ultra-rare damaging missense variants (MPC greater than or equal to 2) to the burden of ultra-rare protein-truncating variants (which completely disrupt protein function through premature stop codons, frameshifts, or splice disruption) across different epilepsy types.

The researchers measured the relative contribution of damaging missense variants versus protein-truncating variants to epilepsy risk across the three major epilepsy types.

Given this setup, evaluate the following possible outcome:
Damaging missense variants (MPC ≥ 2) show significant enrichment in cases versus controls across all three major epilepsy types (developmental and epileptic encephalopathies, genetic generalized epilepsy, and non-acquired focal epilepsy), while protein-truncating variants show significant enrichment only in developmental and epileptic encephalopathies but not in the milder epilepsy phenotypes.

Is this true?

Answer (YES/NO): NO